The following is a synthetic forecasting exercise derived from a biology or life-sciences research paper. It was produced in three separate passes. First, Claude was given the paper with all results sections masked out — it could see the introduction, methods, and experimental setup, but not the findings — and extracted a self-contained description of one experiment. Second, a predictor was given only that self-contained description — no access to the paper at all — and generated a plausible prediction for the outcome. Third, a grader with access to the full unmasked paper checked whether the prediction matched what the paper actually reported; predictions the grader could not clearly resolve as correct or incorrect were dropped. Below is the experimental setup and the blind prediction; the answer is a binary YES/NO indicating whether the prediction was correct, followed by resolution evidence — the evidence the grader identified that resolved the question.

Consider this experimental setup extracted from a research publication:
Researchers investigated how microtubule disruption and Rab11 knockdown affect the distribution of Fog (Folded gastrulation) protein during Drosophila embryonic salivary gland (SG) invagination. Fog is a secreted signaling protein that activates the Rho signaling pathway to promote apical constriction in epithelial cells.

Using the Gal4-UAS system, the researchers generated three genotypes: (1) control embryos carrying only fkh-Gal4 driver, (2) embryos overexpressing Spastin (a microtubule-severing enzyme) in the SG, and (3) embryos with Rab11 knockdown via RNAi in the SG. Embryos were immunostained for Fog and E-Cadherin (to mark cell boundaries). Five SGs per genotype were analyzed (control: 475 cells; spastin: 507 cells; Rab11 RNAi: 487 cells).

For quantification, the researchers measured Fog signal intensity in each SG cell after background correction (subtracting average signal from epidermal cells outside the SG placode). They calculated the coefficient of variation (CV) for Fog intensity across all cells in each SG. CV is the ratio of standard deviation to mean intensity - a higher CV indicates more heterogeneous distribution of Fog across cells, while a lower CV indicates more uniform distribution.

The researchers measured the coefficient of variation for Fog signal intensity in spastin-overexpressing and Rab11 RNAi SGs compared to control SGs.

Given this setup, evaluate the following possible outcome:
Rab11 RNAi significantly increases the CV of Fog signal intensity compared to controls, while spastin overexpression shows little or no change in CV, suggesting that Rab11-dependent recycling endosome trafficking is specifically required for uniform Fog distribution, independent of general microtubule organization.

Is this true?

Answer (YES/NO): NO